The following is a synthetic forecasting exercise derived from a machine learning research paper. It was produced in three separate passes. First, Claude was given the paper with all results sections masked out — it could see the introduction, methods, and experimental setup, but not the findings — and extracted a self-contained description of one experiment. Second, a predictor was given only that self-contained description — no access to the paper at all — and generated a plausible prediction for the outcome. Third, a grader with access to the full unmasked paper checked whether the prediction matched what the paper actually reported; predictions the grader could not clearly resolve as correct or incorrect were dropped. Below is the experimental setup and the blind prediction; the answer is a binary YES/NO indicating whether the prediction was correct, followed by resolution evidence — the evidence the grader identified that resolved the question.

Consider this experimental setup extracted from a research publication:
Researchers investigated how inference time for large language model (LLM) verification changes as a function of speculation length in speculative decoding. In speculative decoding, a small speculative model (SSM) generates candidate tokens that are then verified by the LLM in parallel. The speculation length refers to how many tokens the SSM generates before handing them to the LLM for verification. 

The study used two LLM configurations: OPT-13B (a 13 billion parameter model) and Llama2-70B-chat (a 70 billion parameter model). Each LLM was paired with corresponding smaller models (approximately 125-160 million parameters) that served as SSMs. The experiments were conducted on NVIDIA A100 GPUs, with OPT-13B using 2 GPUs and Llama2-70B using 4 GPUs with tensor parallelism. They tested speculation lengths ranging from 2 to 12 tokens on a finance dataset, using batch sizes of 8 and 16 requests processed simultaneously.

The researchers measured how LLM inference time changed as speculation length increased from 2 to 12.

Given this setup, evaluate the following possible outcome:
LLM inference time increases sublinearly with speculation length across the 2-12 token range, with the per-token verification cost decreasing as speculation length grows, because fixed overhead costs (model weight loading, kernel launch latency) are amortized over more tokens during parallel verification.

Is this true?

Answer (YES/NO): NO